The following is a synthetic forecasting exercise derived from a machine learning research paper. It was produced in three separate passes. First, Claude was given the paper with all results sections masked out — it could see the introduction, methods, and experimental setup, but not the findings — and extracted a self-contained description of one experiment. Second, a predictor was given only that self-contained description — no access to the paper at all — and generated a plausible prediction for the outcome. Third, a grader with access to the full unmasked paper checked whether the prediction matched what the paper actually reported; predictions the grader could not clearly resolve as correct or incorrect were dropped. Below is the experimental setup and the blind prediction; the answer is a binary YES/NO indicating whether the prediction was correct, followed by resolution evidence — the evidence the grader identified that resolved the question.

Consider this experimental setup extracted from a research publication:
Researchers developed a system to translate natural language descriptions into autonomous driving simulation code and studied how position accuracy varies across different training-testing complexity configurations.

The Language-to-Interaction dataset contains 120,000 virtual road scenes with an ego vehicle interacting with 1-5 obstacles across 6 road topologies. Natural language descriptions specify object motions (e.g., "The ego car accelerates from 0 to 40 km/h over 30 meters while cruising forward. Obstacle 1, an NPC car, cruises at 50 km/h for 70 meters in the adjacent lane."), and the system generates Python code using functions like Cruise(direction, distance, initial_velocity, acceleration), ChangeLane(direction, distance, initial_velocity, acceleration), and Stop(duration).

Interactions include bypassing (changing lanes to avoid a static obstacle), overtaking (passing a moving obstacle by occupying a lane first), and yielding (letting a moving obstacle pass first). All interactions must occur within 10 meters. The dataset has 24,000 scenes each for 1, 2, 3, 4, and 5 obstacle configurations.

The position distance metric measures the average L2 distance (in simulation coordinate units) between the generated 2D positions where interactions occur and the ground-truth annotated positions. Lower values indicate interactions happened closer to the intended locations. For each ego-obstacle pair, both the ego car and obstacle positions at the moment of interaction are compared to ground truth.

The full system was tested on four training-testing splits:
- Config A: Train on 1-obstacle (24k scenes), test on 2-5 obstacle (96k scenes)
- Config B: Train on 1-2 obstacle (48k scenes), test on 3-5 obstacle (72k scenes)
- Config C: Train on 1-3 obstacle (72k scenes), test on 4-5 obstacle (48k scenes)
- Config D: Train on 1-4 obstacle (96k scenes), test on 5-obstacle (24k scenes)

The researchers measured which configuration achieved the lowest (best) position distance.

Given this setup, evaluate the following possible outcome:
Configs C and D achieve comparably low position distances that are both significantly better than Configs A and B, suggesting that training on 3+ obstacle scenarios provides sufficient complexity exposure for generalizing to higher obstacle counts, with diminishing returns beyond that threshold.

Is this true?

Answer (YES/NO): NO